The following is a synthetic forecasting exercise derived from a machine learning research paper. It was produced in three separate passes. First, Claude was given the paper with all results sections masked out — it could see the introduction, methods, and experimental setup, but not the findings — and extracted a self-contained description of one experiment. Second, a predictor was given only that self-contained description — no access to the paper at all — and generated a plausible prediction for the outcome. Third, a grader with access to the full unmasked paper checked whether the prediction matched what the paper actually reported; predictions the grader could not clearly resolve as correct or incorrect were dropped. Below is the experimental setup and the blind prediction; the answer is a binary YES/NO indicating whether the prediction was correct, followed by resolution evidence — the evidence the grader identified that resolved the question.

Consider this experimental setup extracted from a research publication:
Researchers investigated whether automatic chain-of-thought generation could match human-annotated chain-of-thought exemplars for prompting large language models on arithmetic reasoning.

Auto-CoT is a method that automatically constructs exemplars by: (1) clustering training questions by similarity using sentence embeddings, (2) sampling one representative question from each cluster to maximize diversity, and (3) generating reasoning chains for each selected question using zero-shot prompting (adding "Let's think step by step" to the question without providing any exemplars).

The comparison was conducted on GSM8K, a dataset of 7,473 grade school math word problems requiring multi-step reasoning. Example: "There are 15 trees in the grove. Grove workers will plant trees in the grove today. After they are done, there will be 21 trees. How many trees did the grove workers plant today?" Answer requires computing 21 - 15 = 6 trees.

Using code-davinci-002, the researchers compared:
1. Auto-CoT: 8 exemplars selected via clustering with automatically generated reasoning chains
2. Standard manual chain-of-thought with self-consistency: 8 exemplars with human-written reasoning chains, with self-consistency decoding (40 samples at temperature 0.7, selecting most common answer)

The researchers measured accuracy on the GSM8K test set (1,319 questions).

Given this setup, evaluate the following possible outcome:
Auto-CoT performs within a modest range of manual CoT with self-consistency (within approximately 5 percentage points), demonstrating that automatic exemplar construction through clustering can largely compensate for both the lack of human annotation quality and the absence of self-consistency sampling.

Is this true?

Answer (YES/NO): NO